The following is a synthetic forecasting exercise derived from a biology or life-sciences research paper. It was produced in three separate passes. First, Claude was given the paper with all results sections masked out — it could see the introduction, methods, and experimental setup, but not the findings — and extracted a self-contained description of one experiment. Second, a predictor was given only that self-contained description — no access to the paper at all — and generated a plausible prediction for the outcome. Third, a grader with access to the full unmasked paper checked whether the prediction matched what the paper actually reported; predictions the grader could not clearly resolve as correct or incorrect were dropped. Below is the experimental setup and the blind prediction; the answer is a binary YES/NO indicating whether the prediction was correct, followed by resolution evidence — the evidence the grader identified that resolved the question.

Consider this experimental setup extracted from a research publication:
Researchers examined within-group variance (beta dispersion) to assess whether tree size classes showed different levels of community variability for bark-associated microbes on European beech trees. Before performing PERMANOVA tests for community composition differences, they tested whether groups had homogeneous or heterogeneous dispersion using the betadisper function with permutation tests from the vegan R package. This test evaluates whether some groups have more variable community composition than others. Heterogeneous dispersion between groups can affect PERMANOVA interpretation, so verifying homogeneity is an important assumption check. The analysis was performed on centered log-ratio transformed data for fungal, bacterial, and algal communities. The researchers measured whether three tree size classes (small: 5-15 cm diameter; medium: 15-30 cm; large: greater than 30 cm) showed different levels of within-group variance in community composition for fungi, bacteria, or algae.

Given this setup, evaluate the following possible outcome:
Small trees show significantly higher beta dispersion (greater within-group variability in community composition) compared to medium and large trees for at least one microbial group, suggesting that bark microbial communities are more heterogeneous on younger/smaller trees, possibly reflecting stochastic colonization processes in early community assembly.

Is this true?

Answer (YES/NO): NO